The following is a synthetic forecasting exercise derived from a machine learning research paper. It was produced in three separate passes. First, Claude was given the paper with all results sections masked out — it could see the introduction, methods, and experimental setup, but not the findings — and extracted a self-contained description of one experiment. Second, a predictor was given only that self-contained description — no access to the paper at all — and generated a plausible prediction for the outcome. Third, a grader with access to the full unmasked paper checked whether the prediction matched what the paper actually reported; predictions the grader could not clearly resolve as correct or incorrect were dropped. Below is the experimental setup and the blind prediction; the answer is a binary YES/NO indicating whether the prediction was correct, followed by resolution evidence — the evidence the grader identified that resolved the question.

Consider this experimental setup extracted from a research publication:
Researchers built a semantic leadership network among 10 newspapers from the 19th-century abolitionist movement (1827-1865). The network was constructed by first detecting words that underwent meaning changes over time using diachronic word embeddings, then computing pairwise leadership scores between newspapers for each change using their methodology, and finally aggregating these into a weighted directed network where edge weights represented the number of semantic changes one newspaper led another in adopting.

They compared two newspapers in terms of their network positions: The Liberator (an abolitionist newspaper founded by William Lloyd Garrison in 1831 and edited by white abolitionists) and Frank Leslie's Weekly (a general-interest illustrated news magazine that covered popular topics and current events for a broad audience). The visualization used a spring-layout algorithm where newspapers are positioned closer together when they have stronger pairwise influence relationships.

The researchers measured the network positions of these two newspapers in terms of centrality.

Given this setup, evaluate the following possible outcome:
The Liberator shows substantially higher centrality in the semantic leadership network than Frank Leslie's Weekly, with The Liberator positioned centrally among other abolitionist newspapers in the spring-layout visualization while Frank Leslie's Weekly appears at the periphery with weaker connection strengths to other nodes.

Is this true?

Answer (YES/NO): YES